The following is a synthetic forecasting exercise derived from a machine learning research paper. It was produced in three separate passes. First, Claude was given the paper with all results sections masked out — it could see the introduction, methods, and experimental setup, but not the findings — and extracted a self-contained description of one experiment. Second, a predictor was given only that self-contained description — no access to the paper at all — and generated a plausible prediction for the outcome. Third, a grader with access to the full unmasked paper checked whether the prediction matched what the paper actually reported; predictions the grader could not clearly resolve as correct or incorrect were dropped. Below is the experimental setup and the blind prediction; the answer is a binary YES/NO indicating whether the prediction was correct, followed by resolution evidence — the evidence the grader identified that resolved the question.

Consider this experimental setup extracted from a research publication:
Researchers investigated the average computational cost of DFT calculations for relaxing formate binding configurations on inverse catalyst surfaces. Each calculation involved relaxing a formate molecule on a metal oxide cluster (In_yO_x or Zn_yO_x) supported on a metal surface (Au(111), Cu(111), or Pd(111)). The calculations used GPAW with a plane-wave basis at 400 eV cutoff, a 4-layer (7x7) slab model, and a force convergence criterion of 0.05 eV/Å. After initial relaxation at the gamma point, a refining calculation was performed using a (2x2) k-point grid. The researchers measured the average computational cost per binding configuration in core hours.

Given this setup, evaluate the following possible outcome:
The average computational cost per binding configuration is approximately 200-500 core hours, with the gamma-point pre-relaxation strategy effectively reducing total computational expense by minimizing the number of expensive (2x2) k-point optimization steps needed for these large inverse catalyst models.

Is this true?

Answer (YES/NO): YES